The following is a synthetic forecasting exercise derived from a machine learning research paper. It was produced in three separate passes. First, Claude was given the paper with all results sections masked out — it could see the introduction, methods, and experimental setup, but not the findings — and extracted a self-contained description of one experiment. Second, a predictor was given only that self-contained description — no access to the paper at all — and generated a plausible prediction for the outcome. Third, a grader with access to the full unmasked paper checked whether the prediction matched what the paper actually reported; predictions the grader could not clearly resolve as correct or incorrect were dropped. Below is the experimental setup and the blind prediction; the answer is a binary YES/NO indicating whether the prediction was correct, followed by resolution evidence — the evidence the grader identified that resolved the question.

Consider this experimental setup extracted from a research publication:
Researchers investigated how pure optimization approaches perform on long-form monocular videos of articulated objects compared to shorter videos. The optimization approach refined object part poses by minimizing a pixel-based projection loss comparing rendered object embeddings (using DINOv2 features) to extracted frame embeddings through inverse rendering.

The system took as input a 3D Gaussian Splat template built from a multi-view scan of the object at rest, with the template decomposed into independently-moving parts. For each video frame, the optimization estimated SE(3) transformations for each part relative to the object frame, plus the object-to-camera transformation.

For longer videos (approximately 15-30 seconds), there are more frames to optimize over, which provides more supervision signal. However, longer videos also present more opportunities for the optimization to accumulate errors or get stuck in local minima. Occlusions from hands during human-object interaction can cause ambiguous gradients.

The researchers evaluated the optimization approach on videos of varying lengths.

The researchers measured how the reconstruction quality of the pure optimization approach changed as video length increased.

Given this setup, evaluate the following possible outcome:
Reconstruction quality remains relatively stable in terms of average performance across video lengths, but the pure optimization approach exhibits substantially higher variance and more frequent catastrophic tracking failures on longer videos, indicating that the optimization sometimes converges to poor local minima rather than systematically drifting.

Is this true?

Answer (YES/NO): NO